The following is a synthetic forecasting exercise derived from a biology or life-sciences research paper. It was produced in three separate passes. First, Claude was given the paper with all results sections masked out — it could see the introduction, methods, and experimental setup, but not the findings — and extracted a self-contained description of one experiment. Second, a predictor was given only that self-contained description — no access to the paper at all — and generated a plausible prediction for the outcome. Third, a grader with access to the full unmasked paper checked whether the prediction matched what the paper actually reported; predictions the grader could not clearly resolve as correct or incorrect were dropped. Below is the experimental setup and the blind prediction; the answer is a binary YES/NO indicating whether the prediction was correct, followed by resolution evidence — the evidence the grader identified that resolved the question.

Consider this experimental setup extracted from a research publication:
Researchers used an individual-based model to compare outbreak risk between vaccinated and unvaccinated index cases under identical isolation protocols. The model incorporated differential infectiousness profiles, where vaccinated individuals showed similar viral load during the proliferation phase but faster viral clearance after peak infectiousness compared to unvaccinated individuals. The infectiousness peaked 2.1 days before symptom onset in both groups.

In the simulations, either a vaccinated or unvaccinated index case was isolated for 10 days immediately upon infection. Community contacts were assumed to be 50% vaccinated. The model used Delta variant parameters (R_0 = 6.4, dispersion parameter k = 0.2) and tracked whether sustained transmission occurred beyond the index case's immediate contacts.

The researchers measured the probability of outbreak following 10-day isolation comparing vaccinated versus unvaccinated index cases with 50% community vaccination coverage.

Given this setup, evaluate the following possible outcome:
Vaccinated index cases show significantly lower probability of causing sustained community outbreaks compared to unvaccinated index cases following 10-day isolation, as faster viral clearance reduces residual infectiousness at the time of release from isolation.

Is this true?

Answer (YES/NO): YES